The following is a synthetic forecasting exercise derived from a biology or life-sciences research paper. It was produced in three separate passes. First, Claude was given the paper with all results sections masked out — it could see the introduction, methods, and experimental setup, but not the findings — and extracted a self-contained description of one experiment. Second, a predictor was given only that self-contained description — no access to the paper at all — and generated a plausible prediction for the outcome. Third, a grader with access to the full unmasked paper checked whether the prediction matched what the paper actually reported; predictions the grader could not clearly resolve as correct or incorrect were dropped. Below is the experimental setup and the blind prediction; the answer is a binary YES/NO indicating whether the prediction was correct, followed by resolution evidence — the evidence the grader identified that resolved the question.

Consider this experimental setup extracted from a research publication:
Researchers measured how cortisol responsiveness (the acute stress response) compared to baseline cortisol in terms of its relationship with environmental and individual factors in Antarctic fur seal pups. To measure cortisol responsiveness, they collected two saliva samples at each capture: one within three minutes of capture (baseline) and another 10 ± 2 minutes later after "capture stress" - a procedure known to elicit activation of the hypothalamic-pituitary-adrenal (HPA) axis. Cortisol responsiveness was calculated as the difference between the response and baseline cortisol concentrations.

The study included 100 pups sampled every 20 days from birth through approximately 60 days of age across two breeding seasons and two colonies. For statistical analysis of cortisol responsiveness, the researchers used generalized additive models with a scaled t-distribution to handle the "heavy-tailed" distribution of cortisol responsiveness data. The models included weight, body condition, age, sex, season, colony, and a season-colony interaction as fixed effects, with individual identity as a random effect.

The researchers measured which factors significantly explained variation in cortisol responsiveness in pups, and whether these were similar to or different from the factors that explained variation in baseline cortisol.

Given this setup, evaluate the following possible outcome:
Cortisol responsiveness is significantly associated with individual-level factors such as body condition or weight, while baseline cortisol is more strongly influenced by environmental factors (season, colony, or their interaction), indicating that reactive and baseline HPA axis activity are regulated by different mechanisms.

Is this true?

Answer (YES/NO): NO